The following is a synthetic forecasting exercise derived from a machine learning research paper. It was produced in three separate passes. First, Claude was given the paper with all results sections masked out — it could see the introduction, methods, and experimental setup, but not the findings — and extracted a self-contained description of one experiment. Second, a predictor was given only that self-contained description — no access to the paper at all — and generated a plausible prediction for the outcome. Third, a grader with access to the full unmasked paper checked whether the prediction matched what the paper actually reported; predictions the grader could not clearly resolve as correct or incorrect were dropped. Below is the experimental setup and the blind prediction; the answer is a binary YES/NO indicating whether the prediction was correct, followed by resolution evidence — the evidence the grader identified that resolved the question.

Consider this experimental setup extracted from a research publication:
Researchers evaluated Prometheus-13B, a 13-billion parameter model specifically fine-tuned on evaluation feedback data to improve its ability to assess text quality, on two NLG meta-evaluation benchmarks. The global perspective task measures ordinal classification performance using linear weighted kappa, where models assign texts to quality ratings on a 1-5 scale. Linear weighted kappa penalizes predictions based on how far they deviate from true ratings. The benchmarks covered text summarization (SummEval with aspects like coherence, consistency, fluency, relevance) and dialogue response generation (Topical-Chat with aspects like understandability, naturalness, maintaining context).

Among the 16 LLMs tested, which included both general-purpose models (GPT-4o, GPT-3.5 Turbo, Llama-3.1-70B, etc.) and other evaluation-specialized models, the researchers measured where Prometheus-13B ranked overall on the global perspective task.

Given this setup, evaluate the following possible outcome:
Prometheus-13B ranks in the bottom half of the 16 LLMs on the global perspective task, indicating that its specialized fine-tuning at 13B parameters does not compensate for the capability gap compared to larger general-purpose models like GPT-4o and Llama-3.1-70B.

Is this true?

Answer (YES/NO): YES